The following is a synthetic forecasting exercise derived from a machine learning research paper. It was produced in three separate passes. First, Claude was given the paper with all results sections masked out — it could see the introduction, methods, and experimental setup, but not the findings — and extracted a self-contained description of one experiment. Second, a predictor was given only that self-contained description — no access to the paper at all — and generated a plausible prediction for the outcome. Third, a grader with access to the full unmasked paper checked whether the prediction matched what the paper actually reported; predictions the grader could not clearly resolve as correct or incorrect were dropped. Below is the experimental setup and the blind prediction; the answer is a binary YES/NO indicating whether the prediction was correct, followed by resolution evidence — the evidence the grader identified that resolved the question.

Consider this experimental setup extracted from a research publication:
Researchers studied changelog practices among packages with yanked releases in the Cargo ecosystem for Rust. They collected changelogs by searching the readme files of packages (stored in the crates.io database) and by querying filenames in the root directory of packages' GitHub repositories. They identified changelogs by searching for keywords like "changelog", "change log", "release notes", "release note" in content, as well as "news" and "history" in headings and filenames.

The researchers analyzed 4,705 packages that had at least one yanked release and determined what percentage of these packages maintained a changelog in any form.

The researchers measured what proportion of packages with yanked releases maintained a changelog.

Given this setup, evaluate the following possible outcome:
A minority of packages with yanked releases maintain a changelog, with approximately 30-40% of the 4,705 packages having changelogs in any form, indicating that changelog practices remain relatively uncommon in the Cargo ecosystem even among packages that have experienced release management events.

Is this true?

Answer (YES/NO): NO